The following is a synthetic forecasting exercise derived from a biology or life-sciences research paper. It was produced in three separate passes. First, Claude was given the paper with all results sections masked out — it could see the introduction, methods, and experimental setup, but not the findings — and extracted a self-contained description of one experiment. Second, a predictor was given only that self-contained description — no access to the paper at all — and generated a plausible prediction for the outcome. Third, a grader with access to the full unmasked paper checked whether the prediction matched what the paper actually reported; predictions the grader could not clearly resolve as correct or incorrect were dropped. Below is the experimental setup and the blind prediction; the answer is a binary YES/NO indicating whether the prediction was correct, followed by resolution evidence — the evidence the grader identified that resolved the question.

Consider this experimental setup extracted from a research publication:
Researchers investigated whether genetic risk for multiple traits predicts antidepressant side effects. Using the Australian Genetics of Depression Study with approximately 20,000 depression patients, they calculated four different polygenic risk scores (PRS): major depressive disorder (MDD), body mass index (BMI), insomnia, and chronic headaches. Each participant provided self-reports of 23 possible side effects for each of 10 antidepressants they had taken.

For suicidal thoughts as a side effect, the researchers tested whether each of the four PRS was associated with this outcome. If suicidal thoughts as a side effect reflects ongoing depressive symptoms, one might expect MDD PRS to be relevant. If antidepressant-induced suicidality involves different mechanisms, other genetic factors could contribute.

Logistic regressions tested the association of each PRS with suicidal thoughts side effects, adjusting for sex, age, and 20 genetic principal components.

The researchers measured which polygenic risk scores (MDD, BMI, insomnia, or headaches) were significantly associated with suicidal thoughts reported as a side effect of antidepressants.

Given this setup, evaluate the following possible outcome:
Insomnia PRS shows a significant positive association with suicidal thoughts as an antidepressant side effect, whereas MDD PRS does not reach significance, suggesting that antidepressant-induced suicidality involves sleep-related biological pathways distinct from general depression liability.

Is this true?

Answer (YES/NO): NO